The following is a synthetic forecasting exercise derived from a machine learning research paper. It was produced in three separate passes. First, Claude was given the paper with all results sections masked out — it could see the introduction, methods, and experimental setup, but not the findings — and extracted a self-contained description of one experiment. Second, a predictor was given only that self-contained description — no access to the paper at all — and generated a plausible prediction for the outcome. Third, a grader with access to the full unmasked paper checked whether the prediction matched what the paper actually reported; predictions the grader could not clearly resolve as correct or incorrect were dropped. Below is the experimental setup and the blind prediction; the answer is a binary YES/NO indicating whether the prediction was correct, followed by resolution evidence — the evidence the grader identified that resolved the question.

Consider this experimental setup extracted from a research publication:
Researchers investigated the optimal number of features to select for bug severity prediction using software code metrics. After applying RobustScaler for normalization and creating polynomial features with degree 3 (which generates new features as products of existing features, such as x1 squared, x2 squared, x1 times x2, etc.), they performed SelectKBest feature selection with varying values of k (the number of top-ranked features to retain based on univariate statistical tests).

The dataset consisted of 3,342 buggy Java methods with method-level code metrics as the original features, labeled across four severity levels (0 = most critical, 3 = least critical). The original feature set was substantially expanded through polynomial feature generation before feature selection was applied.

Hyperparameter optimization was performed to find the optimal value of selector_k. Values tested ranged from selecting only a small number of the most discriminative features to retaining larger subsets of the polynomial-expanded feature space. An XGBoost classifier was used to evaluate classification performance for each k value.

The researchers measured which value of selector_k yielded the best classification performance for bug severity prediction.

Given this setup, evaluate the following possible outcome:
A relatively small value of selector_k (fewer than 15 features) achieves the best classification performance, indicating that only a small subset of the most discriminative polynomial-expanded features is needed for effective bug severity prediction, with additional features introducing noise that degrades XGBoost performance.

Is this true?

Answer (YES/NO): YES